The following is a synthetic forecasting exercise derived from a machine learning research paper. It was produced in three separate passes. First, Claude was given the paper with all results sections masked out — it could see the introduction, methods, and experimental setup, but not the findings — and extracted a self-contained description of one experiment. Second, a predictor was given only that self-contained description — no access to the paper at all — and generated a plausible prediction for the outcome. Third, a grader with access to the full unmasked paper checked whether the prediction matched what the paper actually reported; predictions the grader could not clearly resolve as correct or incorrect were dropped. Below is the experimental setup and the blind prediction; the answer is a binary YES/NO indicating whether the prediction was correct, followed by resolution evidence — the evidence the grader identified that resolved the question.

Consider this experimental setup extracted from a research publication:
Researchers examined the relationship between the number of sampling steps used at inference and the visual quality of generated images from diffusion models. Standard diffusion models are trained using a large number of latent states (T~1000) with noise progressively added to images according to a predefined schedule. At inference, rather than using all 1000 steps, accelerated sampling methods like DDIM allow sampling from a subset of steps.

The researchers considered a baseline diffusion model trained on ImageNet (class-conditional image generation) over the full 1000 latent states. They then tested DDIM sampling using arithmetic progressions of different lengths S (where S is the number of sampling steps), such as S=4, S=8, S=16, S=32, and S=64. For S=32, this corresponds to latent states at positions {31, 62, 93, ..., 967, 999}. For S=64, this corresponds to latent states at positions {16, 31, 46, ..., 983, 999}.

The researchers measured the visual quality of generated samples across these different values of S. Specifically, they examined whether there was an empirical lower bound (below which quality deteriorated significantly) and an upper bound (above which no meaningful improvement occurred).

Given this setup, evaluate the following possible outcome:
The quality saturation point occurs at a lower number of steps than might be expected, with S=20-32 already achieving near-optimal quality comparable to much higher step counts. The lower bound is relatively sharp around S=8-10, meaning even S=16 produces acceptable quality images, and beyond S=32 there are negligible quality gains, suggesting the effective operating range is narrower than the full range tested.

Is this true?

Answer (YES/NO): NO